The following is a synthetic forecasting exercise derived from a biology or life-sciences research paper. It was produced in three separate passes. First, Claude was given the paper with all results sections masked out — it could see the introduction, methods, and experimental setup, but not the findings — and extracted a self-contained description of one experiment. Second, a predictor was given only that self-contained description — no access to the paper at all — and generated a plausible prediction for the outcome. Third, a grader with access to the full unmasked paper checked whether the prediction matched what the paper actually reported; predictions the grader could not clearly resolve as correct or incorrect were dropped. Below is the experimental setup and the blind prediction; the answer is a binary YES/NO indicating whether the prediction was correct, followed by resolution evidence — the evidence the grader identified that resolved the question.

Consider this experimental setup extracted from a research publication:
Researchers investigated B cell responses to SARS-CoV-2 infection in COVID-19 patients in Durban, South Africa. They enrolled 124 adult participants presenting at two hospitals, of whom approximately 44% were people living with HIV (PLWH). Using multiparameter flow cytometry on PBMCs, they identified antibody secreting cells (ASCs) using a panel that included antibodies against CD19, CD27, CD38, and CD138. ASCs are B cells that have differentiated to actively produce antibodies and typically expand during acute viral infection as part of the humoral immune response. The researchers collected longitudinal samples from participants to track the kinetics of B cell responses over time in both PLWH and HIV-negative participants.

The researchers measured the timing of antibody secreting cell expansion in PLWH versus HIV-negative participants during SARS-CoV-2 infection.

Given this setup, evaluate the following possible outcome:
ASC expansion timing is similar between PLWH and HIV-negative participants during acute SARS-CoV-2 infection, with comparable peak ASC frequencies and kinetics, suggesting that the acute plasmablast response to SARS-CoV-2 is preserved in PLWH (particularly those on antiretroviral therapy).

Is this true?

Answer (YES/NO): NO